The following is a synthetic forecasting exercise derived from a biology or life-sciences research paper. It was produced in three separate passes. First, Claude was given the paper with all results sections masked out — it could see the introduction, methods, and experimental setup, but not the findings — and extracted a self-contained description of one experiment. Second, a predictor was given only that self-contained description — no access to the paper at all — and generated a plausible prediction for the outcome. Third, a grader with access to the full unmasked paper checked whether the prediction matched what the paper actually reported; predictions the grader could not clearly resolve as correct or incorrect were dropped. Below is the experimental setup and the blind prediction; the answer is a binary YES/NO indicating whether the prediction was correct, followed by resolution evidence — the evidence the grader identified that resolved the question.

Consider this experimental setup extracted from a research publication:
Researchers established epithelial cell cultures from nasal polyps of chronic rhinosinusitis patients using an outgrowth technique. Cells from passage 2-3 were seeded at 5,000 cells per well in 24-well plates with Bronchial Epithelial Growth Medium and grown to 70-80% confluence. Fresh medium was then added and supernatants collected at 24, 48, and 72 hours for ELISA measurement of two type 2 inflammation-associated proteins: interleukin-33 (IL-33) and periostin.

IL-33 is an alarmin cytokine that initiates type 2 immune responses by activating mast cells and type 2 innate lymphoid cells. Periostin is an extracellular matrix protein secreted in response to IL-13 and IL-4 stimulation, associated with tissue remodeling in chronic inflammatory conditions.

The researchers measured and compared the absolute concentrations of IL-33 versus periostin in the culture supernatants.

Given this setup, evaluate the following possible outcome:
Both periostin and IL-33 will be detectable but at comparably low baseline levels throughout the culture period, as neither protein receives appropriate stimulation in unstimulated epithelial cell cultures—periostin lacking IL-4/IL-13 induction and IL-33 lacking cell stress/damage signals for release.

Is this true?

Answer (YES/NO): NO